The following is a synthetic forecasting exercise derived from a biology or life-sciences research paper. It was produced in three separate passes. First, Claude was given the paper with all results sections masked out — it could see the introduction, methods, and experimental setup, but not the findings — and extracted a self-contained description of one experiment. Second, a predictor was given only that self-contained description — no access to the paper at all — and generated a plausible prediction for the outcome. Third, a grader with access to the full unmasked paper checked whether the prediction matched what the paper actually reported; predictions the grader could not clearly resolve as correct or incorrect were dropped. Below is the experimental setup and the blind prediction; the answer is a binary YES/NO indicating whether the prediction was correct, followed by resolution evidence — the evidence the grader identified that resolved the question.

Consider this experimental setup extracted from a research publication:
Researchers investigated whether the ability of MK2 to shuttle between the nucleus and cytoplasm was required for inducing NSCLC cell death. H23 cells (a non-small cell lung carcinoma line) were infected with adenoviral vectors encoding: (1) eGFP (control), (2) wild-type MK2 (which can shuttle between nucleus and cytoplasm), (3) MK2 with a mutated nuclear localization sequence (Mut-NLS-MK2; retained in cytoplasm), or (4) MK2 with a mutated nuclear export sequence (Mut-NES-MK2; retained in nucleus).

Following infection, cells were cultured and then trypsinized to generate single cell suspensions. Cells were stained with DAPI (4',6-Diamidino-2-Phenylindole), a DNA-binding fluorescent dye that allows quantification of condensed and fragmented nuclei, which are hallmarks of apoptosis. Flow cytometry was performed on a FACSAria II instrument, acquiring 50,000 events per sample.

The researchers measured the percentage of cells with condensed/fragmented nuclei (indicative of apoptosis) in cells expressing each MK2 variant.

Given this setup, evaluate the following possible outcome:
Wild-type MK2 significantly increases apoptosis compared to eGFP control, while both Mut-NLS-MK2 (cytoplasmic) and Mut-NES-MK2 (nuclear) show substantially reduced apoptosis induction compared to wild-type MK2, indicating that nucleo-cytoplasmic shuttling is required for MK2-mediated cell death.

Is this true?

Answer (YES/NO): NO